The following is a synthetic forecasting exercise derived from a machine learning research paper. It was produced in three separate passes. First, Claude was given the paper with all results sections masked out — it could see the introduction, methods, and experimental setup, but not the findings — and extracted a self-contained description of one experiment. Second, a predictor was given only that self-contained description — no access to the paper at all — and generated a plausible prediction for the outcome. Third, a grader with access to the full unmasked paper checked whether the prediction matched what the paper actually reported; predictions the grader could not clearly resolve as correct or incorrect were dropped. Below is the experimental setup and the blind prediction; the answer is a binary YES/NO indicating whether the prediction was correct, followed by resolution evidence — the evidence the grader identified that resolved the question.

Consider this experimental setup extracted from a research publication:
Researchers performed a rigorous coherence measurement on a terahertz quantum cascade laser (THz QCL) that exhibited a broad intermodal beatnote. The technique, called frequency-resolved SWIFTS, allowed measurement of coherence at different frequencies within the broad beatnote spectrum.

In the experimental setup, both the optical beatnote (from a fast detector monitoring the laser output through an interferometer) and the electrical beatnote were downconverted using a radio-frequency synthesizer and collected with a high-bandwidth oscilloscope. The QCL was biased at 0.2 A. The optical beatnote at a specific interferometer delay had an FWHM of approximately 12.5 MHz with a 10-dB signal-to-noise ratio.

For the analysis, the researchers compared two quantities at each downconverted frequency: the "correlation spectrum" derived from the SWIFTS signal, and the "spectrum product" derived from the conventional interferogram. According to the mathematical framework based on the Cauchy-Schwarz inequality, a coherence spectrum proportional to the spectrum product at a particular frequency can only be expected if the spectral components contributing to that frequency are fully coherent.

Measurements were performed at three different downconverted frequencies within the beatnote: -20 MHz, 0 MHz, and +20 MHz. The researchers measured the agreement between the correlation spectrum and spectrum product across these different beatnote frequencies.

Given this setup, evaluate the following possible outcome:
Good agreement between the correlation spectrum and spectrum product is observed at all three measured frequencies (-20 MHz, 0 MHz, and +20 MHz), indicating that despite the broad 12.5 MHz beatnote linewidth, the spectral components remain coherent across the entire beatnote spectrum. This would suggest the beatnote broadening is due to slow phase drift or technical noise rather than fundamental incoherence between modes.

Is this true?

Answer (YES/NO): NO